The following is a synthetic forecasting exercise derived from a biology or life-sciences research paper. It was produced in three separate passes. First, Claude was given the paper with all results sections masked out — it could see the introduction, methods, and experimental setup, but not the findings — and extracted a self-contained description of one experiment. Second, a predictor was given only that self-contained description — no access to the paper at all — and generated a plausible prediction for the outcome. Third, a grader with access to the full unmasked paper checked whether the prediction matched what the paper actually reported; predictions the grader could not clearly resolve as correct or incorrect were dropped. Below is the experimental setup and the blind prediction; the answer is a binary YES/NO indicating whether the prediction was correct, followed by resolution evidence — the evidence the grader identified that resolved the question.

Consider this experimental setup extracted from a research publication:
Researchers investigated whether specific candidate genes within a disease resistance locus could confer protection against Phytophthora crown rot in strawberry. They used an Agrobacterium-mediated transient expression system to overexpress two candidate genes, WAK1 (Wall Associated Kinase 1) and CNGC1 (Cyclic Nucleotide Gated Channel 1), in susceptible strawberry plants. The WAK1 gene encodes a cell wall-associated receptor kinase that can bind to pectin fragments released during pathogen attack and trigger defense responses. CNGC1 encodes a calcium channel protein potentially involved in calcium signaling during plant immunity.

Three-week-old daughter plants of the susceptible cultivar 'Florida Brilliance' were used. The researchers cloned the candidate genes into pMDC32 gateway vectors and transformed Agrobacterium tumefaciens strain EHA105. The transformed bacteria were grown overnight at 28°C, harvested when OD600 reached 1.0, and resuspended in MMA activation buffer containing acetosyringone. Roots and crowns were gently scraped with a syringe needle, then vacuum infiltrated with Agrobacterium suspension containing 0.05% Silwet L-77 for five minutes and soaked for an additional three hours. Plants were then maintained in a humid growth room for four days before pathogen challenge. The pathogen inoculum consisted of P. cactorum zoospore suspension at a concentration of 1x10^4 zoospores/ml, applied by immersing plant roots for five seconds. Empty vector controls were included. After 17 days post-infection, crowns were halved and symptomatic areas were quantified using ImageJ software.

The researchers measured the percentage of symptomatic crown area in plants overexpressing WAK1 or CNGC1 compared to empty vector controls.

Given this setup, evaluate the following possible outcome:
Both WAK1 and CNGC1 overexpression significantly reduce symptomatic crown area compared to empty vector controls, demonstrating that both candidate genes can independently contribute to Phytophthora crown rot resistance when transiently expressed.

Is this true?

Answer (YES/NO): NO